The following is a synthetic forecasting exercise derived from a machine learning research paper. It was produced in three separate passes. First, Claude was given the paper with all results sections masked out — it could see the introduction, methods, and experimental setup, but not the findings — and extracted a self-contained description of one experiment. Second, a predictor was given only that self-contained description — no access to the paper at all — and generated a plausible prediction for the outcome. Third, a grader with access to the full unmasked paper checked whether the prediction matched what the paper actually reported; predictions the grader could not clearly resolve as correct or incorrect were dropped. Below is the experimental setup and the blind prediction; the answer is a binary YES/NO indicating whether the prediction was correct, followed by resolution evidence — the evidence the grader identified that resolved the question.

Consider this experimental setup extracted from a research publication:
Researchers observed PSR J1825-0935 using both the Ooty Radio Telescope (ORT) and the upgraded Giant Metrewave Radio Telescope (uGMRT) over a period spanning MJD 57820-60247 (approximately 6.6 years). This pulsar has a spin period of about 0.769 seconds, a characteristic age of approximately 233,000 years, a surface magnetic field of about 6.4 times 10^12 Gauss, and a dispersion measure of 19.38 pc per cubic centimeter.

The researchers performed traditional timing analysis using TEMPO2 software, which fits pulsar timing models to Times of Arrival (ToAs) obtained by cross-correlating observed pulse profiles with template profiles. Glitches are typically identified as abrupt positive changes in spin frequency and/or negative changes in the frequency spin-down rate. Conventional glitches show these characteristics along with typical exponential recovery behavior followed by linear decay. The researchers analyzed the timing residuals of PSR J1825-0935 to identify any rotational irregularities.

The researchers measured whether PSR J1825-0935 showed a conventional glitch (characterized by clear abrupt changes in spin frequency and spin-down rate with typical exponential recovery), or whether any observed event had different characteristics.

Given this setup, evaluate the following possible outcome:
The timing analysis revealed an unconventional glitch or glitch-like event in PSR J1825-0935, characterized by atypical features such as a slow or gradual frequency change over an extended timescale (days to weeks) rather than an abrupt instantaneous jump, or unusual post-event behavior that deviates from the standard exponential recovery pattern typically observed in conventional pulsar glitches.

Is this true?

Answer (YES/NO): YES